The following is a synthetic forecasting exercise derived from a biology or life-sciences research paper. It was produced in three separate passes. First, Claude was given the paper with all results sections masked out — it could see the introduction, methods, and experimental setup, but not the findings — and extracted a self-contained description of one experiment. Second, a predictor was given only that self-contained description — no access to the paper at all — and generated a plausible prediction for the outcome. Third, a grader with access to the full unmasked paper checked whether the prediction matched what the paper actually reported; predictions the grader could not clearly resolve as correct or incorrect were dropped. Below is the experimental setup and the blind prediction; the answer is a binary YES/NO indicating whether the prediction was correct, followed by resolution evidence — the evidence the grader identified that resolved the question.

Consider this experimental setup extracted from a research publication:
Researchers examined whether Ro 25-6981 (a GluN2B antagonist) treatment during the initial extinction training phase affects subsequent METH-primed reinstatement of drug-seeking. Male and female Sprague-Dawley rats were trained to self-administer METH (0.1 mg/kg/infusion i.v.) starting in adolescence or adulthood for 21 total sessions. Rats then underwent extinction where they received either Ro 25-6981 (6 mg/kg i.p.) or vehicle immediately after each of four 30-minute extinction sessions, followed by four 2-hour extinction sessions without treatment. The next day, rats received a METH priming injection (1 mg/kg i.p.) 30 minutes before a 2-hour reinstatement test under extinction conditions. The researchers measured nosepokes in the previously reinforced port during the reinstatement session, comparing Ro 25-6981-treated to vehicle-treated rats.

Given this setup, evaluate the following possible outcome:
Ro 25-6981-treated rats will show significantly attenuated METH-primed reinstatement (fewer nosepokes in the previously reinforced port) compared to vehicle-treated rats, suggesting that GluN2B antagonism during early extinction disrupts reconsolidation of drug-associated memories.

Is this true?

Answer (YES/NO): NO